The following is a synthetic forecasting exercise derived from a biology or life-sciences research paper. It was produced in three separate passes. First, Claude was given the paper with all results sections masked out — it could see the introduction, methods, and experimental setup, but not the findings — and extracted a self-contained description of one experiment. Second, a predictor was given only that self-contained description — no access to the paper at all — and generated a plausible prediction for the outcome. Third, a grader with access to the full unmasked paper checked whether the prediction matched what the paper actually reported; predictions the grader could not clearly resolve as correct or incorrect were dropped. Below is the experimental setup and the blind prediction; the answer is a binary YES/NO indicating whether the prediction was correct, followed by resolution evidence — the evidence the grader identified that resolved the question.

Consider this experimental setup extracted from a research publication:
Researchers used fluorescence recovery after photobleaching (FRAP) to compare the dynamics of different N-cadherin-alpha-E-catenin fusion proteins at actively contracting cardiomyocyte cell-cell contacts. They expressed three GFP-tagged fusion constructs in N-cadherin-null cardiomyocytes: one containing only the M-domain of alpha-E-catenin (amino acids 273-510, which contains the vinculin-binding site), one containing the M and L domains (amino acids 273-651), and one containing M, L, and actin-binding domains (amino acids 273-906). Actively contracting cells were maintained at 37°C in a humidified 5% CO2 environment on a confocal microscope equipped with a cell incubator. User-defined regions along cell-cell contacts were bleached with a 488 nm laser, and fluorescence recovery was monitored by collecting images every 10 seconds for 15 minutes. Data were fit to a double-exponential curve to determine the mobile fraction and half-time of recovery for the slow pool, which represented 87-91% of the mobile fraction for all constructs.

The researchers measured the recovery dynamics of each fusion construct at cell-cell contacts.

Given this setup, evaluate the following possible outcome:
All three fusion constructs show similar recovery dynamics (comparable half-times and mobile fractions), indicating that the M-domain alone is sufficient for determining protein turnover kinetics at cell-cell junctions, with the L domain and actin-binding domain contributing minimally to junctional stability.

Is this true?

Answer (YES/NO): NO